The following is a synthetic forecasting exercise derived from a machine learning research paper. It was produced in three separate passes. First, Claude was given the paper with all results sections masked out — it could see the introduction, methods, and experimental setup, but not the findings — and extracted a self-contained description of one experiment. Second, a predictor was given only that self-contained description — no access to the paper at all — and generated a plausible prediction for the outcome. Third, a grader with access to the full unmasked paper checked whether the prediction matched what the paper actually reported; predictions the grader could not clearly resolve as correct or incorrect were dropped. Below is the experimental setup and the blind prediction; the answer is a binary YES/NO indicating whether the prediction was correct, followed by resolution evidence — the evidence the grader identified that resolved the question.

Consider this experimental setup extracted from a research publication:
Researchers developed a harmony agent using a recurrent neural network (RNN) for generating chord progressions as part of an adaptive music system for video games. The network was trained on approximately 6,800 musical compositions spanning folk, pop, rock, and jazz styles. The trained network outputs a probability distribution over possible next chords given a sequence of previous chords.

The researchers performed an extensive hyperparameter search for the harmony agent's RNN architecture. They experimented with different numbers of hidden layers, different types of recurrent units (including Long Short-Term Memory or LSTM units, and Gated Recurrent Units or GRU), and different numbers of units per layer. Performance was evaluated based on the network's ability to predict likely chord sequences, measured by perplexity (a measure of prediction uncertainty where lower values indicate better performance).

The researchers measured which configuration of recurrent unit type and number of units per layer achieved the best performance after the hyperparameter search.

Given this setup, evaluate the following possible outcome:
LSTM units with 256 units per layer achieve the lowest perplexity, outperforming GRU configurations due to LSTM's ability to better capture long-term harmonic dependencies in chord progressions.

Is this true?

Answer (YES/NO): NO